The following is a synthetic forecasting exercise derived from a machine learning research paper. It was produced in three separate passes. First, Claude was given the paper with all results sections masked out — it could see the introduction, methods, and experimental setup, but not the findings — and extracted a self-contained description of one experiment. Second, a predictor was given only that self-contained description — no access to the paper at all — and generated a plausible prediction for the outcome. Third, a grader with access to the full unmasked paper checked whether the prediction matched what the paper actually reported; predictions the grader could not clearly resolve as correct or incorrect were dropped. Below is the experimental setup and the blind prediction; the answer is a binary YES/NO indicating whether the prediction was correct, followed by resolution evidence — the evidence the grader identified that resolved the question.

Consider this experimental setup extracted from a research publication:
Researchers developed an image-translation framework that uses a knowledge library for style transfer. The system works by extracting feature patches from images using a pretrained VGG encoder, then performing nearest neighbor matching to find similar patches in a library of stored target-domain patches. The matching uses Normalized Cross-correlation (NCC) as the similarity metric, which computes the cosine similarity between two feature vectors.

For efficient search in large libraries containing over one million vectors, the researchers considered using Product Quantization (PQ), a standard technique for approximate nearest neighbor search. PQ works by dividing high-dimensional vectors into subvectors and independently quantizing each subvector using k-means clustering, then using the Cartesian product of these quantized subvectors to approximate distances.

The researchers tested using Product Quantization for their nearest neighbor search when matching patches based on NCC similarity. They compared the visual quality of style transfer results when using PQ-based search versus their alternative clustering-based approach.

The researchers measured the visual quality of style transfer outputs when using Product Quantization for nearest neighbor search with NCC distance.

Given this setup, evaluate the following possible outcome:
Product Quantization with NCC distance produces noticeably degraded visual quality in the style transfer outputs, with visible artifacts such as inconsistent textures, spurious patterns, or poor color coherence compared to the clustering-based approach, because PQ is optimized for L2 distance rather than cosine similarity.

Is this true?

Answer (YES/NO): YES